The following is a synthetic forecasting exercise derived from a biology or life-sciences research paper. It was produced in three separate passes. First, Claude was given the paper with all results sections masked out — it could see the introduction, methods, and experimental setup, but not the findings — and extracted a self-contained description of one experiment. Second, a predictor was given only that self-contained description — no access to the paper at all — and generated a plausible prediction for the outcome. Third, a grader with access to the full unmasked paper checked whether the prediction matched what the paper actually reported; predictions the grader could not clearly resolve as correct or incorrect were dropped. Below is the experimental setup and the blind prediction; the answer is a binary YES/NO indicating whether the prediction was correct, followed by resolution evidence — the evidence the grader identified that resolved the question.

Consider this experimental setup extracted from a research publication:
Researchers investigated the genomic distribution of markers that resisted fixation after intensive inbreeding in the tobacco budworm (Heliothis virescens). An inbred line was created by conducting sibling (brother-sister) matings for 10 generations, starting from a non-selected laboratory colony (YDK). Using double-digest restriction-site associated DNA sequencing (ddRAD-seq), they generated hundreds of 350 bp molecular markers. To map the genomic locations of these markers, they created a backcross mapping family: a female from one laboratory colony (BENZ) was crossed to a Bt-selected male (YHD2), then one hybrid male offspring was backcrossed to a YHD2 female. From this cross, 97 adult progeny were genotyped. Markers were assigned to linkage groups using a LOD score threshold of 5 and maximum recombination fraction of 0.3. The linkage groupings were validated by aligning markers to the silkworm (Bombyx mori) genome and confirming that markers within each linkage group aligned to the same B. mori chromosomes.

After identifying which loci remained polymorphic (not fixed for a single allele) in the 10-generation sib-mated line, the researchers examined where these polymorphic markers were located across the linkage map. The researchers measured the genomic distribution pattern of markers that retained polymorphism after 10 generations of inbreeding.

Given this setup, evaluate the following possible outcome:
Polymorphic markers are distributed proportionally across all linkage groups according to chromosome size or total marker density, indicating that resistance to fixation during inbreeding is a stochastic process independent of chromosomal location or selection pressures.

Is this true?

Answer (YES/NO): NO